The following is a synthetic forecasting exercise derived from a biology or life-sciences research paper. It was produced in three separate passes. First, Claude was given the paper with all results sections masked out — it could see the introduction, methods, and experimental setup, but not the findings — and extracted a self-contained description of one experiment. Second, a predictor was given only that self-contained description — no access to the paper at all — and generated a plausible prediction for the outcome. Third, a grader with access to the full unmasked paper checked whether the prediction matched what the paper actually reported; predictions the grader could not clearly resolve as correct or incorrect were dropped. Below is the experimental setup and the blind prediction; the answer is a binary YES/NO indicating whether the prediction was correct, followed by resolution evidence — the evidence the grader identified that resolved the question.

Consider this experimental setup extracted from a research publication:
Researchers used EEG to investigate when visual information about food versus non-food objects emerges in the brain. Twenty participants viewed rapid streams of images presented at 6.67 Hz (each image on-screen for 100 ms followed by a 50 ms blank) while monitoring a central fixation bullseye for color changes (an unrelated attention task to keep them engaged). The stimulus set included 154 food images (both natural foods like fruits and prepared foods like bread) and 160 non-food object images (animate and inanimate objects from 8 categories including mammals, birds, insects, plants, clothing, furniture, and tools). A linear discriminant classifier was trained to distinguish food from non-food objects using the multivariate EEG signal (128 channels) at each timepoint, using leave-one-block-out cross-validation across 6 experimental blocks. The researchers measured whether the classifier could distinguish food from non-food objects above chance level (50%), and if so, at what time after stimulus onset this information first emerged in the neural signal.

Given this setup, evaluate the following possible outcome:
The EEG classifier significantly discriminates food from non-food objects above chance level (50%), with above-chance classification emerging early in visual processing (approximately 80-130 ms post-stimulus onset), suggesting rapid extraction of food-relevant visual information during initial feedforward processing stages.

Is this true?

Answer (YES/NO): YES